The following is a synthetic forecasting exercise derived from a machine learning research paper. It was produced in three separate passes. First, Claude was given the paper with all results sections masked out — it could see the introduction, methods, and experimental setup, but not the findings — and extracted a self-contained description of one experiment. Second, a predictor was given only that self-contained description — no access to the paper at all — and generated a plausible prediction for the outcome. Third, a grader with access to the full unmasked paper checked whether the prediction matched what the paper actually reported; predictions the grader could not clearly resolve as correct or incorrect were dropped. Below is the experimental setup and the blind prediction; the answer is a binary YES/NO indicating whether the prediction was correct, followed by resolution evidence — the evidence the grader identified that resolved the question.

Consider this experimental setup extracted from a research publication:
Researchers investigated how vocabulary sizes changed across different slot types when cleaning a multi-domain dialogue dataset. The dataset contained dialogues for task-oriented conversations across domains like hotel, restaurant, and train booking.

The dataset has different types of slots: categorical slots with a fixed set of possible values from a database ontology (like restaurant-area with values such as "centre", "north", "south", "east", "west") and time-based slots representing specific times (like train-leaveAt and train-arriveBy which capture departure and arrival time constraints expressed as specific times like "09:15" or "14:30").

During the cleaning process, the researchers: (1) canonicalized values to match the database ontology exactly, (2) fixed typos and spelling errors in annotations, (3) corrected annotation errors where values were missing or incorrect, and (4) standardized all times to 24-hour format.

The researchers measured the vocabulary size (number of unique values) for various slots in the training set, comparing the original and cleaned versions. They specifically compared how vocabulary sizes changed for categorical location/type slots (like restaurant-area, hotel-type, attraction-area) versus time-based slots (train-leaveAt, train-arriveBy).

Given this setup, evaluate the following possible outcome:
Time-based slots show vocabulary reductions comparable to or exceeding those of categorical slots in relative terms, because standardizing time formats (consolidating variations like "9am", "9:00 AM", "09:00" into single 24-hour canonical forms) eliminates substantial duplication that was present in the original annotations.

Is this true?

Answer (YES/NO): NO